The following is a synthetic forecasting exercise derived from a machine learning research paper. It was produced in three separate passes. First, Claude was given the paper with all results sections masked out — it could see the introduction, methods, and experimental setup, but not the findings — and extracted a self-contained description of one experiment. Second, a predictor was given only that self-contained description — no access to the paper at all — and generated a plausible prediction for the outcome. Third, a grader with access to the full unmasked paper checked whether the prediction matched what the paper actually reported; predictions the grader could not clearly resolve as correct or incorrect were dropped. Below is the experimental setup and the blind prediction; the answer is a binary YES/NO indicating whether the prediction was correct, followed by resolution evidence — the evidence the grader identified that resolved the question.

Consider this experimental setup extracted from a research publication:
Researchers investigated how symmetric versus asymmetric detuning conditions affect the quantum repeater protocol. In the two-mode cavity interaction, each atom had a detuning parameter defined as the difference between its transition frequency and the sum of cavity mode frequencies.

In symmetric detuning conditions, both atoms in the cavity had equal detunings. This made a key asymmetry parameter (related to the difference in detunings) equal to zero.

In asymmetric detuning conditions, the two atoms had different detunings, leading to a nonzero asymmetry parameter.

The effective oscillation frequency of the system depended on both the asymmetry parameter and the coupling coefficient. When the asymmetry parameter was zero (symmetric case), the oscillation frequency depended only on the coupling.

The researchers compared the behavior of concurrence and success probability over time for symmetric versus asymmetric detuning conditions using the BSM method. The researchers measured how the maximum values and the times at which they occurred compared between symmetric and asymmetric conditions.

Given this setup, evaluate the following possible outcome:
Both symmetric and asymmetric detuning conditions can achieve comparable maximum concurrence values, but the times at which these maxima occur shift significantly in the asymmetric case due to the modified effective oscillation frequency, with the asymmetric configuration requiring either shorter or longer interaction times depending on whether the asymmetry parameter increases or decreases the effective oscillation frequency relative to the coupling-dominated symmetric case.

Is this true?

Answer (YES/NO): NO